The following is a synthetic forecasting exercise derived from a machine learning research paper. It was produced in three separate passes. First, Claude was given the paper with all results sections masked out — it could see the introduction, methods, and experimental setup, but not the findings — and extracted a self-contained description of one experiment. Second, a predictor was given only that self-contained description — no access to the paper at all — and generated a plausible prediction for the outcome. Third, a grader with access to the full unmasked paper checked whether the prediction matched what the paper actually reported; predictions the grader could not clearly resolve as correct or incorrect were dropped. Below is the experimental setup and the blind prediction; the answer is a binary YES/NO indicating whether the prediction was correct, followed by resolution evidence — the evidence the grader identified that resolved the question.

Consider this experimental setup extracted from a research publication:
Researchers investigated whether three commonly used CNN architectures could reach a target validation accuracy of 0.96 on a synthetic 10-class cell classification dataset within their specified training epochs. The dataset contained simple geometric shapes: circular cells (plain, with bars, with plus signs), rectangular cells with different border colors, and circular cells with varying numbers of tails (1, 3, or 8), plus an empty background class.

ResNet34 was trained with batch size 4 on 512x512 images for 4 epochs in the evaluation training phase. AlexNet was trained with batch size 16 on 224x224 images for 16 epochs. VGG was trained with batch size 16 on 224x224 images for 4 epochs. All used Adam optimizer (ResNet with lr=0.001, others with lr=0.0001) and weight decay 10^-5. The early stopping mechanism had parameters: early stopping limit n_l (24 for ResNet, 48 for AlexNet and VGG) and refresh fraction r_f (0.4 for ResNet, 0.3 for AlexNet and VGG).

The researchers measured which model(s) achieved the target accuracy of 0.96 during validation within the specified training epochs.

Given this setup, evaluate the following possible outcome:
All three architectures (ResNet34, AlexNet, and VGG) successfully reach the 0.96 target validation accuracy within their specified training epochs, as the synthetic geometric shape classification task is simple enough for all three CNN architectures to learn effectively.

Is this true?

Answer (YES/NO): NO